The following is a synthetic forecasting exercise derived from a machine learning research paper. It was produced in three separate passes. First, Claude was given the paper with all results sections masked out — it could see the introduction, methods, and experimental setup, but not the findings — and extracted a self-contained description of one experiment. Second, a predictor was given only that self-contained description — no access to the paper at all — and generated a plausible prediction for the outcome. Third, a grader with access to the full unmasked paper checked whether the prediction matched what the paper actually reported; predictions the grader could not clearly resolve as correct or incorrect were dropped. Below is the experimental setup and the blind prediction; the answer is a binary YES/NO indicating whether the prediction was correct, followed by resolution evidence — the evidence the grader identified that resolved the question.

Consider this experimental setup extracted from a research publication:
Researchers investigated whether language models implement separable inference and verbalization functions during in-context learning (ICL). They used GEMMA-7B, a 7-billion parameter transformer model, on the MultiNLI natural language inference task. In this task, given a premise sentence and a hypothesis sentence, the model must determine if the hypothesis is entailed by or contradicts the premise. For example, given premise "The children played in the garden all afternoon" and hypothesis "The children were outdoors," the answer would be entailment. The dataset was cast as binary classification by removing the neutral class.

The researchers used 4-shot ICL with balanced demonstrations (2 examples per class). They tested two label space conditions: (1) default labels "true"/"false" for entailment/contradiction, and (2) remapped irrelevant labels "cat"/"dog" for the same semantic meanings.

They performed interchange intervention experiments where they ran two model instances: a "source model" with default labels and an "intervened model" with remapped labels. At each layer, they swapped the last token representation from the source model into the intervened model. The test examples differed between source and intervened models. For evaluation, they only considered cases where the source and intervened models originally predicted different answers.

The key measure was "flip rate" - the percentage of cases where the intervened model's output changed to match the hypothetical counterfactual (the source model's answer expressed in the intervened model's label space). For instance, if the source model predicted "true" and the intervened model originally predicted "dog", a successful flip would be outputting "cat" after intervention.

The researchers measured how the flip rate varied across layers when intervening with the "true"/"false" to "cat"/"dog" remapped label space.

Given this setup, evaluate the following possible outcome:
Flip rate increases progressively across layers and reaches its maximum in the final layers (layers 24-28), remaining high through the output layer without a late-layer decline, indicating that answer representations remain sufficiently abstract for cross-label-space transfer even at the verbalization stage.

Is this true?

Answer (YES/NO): NO